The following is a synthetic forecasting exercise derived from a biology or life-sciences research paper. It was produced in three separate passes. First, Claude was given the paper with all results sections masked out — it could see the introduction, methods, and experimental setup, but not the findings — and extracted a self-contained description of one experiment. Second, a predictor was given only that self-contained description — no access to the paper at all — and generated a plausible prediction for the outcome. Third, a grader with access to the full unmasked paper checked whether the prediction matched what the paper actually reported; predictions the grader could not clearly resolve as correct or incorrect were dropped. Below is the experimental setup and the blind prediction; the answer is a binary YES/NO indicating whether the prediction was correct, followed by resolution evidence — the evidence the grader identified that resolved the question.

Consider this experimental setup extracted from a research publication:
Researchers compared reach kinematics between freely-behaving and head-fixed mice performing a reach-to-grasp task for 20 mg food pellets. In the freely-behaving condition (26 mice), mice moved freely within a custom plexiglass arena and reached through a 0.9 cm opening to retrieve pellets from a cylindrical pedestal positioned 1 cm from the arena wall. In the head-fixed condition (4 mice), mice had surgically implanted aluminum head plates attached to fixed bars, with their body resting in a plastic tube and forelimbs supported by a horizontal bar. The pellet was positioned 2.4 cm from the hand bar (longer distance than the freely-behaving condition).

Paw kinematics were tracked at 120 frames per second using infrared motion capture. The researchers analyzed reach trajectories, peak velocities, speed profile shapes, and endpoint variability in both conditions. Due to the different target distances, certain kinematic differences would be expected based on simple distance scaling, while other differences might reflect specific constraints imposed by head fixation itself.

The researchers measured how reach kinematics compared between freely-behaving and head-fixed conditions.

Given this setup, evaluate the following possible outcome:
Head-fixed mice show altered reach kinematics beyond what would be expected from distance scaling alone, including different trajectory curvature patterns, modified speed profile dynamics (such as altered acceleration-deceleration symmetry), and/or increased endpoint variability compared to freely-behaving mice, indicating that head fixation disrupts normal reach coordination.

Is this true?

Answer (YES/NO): NO